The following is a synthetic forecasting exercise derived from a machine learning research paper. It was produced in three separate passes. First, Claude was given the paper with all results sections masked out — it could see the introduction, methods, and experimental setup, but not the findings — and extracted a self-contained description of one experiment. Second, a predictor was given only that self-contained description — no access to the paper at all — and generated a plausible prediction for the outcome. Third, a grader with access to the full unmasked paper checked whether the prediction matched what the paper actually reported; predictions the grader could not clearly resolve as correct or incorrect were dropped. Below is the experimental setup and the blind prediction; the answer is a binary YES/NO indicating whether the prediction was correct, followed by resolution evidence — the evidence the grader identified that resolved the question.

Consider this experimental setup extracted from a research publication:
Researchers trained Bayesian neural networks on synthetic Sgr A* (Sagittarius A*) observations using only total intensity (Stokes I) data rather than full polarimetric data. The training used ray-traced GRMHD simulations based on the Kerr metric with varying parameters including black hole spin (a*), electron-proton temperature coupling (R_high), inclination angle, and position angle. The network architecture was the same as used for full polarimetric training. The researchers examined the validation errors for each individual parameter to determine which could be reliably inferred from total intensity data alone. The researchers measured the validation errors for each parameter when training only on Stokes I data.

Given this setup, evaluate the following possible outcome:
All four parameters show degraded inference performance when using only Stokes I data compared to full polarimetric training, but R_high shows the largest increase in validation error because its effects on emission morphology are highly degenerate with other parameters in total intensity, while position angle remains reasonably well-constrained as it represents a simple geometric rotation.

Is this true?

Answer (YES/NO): NO